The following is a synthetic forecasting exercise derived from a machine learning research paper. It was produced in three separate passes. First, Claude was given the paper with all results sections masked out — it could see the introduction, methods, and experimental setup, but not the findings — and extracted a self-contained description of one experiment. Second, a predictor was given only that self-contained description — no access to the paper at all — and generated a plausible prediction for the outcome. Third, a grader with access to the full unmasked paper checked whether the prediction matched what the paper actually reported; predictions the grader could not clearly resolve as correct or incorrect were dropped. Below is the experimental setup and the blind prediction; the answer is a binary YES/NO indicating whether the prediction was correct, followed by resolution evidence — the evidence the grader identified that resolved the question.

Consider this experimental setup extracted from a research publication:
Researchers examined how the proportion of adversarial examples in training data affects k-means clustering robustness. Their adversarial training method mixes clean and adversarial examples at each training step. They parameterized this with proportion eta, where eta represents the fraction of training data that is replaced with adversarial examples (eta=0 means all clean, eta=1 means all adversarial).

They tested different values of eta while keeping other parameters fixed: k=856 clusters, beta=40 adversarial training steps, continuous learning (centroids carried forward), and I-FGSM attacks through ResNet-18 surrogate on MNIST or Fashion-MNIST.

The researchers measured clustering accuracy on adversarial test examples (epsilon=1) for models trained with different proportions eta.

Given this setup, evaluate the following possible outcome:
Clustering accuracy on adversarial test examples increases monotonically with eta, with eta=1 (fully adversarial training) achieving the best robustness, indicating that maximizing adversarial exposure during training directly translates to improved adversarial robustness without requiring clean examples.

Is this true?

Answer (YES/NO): NO